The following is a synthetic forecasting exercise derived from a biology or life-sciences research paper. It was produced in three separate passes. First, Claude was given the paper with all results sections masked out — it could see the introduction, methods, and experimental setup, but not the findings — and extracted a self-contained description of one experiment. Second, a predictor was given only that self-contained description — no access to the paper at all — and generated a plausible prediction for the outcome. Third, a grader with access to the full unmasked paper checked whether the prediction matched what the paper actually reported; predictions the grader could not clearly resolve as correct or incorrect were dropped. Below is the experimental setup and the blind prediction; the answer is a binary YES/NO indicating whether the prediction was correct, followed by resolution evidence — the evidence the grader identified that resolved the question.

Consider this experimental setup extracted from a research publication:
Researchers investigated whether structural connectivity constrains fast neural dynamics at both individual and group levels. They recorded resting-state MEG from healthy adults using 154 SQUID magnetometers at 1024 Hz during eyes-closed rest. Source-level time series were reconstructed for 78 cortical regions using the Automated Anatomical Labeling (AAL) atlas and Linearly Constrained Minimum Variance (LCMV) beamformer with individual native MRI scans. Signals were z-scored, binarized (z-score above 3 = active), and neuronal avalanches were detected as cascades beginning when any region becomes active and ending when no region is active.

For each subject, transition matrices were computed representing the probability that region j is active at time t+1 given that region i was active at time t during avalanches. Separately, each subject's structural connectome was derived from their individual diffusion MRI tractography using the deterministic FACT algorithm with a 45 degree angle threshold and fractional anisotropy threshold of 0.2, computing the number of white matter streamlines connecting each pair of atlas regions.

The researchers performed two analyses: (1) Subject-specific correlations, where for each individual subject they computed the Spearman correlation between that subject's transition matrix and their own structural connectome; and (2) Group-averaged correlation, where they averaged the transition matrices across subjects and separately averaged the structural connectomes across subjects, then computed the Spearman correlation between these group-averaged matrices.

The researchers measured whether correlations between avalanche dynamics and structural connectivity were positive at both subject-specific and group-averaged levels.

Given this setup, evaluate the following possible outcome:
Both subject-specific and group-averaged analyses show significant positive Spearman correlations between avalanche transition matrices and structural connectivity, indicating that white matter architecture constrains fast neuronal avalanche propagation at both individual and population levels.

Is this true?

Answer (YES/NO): YES